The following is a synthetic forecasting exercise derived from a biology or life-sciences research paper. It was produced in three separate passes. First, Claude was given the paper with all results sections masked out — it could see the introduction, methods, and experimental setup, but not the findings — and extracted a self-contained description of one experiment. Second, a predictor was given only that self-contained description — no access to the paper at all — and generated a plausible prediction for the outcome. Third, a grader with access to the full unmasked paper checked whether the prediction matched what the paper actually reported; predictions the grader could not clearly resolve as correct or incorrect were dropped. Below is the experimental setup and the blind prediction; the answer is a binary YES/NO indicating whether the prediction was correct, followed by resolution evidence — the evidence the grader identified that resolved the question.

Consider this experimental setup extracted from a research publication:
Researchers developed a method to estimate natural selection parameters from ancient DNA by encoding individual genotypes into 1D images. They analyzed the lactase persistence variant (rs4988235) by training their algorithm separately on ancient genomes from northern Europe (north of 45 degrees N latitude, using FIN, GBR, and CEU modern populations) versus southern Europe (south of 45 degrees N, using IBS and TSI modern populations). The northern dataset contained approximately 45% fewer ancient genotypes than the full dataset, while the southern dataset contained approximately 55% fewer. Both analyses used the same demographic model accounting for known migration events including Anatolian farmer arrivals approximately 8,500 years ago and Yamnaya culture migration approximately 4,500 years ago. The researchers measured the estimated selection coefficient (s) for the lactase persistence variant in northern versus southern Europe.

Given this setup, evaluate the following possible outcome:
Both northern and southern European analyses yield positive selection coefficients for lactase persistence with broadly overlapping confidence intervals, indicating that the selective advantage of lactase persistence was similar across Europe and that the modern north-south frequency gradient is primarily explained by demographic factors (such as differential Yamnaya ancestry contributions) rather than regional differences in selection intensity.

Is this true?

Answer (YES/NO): NO